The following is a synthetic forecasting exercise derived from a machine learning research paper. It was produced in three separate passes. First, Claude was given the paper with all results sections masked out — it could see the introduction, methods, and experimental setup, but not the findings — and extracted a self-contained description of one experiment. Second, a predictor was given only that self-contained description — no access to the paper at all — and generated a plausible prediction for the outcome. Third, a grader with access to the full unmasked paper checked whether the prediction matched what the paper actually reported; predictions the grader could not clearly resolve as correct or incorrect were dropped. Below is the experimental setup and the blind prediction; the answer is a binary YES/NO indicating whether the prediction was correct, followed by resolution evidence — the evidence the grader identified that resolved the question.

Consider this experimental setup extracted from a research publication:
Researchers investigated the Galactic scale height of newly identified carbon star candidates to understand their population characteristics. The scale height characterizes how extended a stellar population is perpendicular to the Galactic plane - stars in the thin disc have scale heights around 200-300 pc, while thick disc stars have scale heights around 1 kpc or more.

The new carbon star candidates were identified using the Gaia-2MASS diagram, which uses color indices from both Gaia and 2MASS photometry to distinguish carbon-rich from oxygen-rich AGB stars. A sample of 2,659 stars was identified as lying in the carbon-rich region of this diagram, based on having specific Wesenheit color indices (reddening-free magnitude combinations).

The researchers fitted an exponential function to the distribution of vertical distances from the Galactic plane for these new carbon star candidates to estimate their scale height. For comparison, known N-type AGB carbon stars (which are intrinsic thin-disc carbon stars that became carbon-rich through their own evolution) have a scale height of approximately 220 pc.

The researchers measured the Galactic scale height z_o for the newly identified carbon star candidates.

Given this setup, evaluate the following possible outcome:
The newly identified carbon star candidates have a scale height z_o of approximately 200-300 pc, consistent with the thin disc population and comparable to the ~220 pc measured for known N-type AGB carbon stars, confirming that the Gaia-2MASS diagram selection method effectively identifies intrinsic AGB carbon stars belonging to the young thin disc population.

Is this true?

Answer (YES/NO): NO